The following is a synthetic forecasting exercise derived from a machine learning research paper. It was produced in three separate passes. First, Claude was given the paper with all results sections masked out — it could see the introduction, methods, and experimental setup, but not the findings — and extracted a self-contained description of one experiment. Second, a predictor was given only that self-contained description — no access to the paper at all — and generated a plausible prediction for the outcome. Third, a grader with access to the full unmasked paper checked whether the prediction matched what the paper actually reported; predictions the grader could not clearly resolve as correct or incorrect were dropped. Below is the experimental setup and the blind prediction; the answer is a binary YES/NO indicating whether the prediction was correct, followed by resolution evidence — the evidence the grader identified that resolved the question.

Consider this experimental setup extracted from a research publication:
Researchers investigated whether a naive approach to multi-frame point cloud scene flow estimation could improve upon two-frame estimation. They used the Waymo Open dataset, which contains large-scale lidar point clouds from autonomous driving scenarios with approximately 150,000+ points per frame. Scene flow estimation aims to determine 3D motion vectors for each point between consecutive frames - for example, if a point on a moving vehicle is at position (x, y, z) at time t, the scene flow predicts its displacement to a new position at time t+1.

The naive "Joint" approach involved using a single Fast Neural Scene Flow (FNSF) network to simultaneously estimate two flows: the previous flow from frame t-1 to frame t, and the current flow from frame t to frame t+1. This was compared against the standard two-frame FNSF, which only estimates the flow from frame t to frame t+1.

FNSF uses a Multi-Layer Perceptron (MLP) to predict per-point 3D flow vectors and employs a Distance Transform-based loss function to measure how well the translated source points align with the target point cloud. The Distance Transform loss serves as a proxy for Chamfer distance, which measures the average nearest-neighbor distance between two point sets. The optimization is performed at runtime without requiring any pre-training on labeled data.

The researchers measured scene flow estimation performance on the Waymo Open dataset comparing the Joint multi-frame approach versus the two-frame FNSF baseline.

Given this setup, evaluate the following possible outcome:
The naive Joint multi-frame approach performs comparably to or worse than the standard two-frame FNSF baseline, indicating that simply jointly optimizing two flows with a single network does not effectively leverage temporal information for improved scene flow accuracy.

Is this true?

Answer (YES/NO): YES